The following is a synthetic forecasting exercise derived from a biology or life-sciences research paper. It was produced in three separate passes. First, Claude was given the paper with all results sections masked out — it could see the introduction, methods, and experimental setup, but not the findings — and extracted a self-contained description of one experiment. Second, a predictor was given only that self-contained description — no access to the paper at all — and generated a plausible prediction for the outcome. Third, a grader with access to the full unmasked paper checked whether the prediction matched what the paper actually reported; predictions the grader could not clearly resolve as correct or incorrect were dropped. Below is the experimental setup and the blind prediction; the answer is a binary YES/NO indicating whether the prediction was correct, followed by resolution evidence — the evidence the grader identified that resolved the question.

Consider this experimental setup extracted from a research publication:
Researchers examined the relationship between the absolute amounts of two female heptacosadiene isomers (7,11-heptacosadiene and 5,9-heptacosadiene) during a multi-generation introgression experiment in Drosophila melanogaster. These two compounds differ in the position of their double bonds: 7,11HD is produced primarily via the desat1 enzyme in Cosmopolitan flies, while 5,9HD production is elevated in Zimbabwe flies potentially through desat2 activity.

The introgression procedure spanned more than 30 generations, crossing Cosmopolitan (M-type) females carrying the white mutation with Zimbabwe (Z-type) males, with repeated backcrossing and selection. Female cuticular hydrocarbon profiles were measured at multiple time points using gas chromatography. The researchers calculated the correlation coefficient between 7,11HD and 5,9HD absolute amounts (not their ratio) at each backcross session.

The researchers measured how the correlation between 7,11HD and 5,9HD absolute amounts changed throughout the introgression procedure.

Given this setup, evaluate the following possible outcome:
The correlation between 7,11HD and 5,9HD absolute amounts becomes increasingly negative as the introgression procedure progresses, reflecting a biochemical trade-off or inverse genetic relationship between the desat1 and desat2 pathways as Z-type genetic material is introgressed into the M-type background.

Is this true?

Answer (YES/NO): NO